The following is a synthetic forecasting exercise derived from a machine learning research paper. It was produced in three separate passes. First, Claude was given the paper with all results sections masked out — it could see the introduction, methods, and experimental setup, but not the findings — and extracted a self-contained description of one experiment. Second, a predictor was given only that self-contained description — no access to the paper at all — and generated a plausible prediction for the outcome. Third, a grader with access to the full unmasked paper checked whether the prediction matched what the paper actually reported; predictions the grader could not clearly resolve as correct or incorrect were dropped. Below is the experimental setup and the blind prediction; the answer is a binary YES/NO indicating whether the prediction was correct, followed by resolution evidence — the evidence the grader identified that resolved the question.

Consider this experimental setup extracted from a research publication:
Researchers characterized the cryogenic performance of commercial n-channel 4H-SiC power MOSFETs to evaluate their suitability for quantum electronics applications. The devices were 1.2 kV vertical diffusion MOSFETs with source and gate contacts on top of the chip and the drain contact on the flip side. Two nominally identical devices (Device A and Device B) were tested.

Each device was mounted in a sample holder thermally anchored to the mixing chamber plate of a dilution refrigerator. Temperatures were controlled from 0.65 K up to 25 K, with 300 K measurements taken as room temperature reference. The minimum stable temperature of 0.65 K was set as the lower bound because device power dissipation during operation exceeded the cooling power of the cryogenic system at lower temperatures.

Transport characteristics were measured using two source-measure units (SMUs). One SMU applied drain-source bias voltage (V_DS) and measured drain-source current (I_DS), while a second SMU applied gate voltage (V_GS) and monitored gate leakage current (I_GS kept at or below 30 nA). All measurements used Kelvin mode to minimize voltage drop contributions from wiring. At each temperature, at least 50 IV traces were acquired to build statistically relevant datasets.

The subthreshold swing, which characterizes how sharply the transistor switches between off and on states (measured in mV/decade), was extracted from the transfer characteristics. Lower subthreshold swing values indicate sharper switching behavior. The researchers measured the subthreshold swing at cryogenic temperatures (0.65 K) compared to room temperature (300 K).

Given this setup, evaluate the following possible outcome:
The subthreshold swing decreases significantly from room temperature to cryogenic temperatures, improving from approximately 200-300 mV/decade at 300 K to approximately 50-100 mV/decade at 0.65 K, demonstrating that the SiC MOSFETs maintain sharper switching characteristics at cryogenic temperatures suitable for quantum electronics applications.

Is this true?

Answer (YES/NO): NO